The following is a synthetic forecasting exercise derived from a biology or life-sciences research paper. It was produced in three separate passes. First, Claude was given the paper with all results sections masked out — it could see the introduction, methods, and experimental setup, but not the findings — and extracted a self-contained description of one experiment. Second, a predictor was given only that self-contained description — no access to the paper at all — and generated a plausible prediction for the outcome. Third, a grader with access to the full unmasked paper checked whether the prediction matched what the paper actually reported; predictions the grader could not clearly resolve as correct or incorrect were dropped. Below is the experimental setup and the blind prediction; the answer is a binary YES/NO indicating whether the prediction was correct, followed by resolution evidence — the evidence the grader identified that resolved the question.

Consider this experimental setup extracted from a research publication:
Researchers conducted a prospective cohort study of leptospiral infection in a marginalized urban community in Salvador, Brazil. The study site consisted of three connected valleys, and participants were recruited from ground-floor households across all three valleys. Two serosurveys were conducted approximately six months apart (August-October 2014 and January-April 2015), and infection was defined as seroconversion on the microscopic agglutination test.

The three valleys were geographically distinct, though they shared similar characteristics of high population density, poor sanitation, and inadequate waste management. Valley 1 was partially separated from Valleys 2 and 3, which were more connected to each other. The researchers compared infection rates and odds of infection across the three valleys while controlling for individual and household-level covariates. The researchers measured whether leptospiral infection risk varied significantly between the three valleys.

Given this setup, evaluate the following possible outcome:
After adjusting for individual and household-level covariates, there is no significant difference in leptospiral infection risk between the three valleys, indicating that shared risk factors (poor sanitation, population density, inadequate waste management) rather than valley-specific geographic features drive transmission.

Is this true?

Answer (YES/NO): NO